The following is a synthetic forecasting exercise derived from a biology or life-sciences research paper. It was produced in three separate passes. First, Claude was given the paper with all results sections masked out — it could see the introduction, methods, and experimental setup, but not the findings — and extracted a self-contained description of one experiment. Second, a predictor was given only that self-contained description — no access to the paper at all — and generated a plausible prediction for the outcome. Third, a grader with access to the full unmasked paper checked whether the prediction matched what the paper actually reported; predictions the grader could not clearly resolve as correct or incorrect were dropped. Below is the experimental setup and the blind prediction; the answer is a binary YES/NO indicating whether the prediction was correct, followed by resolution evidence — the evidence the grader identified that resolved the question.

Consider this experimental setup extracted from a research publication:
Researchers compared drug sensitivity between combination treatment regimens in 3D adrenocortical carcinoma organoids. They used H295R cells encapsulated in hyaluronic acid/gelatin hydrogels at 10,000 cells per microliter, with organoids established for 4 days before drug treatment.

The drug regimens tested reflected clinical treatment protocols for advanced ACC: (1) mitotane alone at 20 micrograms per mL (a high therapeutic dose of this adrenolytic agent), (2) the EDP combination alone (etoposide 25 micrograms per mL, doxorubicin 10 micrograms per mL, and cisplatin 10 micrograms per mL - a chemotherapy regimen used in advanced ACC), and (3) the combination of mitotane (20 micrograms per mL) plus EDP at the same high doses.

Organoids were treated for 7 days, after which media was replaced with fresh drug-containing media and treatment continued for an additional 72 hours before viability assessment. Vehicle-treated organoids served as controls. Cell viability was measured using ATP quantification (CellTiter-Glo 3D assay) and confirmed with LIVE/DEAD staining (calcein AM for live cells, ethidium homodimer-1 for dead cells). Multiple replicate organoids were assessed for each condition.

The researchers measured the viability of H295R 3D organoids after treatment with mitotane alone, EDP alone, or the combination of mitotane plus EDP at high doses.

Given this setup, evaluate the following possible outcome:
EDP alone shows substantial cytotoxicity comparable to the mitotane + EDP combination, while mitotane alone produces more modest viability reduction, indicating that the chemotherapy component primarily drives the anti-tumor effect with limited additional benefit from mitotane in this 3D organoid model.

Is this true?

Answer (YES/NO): YES